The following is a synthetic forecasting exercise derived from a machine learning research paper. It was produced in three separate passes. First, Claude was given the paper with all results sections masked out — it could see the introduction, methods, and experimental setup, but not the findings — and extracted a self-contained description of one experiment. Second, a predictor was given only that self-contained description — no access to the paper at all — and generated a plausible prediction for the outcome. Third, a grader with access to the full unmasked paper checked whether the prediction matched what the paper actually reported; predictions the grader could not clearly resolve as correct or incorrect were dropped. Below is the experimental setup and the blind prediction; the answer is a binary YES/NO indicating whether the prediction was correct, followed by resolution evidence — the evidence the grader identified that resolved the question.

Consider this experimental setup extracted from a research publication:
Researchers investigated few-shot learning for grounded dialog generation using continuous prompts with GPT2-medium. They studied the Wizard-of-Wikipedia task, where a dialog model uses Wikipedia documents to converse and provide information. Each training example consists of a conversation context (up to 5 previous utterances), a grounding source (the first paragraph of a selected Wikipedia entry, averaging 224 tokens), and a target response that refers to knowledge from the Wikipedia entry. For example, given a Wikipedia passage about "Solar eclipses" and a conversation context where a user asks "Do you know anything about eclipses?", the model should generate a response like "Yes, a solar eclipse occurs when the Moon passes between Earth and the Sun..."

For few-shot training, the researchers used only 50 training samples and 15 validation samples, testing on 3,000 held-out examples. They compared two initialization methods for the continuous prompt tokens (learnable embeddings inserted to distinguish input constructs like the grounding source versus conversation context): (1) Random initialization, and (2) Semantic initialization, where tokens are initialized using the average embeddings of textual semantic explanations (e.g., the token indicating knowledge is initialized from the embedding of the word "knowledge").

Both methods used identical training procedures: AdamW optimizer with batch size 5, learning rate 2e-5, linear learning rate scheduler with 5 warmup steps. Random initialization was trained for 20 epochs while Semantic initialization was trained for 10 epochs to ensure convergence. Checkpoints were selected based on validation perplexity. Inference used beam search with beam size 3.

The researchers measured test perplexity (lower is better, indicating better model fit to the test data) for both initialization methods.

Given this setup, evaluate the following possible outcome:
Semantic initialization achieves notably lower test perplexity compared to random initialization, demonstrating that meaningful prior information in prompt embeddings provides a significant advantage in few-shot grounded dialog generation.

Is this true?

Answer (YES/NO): YES